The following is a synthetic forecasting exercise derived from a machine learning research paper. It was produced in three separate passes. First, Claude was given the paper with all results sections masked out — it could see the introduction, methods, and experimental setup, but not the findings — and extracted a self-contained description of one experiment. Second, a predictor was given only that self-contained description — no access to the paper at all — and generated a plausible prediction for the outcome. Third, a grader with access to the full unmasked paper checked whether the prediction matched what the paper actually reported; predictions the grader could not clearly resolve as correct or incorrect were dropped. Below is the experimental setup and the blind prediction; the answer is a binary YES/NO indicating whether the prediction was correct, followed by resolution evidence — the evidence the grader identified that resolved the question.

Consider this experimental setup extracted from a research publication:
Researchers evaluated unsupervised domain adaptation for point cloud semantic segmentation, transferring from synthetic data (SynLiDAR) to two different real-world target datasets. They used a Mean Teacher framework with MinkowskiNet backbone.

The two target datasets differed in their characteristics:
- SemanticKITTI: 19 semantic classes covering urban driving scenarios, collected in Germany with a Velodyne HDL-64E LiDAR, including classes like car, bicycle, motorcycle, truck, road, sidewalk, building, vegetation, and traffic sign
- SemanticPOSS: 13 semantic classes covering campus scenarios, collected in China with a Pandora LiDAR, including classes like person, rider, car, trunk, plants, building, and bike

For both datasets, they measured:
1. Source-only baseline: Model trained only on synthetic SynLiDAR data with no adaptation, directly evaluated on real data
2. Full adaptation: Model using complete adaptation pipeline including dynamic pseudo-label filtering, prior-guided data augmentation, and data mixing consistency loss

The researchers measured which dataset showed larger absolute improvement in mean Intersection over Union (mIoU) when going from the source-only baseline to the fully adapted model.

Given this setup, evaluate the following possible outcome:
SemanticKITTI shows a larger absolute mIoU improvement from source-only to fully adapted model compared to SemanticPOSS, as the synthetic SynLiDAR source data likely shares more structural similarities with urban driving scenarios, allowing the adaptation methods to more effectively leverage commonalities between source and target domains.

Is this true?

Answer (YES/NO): NO